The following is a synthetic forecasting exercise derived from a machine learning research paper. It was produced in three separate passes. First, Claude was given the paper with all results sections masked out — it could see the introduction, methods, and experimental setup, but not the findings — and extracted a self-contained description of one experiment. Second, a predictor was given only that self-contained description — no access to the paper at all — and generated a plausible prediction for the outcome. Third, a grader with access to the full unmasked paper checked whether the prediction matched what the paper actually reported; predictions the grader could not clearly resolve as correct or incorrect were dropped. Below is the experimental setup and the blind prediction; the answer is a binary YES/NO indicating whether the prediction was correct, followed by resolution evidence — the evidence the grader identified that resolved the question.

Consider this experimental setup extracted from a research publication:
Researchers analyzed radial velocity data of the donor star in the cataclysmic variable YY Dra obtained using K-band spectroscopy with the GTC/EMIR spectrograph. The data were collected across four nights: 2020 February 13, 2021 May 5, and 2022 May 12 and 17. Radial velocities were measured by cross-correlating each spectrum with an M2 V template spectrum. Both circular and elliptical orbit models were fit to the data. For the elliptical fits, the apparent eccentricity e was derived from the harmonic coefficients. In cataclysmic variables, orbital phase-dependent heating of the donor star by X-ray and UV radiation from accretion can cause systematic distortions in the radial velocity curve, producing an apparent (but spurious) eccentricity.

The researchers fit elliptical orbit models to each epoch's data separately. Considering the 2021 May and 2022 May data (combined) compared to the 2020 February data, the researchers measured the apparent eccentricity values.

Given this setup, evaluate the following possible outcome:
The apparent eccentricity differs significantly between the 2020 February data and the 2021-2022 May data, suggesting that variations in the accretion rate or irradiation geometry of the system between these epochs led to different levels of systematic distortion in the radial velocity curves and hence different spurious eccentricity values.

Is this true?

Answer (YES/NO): NO